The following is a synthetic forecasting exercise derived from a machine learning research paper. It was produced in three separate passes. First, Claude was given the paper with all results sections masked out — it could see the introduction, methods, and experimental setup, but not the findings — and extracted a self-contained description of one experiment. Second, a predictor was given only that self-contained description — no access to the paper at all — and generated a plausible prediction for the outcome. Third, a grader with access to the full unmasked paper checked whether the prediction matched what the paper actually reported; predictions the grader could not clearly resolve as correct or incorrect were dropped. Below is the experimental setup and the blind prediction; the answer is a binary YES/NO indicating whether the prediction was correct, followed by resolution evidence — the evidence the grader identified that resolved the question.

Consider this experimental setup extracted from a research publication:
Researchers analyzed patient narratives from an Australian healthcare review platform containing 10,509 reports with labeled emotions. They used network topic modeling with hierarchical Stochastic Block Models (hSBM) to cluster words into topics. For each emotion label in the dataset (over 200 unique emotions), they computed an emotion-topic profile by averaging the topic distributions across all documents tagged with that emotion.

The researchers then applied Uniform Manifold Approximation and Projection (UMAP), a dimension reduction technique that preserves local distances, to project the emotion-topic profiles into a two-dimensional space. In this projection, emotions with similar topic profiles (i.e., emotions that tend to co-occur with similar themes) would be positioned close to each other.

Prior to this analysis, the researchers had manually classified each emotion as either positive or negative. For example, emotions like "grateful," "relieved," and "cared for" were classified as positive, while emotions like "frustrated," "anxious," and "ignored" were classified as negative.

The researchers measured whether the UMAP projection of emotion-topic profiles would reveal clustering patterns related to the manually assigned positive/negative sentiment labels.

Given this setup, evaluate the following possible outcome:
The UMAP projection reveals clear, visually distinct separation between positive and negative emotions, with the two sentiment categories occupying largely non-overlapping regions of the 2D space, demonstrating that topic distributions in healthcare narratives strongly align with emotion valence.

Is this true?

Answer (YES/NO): YES